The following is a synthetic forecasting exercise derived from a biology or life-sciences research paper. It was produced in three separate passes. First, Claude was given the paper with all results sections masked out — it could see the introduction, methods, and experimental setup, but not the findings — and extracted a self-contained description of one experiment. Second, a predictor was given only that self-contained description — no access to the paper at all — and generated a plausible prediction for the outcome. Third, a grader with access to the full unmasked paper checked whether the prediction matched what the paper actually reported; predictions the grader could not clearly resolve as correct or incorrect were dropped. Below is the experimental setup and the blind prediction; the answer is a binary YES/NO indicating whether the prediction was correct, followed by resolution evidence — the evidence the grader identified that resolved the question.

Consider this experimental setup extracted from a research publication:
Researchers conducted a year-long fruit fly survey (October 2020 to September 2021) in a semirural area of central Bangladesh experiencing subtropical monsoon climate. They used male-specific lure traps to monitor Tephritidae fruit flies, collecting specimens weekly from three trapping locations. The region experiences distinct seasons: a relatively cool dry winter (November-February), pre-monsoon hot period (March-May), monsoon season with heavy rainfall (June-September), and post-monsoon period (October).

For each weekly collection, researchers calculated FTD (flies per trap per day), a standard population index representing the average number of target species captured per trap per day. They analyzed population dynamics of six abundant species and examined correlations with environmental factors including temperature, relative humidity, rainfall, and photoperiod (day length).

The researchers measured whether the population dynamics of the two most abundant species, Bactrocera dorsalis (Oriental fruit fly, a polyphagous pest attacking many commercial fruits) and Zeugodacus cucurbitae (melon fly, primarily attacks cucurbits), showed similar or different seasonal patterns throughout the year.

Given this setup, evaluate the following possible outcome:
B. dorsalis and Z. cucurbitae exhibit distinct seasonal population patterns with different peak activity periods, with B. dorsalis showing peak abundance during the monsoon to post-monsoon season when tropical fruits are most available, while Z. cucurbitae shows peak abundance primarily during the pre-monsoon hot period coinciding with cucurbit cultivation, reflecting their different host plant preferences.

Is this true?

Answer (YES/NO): NO